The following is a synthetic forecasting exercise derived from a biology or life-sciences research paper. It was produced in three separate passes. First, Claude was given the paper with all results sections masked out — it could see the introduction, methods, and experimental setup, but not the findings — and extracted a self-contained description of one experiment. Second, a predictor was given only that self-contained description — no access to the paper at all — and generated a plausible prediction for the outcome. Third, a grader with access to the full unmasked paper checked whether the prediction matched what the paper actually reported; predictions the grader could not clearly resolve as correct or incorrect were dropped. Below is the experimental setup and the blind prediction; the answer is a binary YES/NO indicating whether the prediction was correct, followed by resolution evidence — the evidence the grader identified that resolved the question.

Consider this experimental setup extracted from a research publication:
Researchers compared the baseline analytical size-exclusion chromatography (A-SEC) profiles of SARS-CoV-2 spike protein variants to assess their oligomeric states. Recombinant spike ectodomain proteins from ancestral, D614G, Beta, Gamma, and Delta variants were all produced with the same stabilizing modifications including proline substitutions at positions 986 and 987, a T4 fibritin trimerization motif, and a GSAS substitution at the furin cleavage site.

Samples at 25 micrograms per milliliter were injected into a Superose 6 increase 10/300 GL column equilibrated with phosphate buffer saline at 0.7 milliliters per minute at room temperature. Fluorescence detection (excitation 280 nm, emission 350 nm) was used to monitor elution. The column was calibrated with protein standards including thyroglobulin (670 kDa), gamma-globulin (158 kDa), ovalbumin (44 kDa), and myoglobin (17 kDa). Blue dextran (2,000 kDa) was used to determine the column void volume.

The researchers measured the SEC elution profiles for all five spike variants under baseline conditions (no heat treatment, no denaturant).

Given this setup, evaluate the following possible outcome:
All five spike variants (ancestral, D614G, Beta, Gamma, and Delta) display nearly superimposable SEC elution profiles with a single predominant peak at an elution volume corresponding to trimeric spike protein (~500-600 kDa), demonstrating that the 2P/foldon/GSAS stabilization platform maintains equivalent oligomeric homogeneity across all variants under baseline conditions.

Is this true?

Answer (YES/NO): NO